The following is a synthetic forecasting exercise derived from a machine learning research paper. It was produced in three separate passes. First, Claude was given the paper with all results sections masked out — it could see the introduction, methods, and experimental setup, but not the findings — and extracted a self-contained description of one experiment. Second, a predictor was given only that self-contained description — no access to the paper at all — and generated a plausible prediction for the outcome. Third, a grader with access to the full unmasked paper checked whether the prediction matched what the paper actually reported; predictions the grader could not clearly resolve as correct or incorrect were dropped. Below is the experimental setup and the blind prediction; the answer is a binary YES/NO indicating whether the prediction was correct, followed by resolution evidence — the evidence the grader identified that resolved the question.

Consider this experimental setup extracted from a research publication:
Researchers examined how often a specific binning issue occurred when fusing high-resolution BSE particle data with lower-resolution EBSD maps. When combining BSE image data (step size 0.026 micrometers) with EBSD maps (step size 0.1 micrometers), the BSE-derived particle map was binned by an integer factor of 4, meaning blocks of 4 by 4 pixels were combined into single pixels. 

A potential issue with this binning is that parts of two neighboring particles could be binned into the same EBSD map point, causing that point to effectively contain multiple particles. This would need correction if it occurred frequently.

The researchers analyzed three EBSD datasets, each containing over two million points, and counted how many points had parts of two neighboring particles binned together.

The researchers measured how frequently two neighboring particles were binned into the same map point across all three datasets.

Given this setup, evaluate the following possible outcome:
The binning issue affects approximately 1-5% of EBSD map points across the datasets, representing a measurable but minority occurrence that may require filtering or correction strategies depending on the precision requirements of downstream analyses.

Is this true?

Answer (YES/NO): NO